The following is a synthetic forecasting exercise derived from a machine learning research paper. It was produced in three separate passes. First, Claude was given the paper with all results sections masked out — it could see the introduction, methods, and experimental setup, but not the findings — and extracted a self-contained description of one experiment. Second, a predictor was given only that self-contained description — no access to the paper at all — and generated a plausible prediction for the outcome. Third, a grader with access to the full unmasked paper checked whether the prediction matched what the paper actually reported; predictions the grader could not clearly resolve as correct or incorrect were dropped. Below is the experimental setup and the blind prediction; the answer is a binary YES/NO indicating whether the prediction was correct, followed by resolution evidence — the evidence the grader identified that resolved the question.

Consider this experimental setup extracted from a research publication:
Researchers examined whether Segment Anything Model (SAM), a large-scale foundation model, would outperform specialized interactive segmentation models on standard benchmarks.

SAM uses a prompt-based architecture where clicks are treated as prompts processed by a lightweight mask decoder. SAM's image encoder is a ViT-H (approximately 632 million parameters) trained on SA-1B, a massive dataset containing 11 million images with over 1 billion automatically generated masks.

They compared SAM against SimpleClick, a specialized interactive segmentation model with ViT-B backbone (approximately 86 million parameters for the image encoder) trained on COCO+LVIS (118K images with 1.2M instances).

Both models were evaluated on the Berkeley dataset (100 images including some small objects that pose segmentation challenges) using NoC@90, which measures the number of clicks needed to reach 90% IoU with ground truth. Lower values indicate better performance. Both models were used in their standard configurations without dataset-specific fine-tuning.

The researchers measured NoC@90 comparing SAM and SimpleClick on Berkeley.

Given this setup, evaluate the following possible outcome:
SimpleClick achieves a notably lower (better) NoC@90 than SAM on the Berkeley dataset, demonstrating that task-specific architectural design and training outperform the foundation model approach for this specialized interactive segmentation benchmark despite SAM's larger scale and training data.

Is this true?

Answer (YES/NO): YES